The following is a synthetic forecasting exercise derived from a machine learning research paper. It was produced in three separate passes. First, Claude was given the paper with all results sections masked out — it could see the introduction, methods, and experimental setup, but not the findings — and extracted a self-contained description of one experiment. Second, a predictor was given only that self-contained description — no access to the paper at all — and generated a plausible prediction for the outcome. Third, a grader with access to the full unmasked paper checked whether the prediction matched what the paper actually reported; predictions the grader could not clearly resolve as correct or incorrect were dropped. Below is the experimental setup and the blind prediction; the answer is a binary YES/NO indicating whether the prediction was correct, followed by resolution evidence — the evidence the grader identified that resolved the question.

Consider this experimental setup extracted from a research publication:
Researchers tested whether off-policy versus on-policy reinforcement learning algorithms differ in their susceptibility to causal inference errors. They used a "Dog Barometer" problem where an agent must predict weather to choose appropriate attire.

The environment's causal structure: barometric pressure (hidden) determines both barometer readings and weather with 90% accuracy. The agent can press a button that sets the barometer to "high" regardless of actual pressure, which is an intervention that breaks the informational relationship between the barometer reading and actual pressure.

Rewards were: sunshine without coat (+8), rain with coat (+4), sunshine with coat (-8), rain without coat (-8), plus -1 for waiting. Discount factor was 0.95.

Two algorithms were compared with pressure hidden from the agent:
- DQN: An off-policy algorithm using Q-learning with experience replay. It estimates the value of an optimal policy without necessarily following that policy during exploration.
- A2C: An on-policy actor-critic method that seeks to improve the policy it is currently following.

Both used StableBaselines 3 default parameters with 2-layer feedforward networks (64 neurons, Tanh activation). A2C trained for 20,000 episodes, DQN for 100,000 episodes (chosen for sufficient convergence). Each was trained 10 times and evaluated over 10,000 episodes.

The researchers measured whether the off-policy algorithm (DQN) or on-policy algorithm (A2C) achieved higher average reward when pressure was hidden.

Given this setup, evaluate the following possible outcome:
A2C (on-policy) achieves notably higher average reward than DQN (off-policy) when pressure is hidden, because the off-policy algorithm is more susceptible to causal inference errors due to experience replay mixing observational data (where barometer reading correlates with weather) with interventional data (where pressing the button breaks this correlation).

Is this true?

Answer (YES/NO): YES